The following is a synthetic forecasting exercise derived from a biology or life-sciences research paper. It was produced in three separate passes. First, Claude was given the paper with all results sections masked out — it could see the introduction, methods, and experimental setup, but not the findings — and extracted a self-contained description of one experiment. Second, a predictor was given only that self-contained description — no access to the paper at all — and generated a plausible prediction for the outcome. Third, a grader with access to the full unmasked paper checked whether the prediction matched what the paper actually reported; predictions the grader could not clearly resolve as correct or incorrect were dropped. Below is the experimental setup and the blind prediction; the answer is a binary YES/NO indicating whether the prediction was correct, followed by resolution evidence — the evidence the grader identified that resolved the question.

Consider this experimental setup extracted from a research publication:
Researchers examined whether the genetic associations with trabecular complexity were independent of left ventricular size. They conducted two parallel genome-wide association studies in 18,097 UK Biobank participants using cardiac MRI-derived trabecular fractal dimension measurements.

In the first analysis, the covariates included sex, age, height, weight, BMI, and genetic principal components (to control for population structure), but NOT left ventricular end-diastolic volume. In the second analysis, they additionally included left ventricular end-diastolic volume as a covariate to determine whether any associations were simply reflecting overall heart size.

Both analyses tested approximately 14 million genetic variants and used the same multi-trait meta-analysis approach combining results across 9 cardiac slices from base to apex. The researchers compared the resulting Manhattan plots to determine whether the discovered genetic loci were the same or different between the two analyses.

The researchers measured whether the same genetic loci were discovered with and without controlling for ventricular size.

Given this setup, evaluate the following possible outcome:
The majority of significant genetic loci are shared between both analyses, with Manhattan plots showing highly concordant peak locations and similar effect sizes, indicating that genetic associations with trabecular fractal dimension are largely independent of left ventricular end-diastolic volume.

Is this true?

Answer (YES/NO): YES